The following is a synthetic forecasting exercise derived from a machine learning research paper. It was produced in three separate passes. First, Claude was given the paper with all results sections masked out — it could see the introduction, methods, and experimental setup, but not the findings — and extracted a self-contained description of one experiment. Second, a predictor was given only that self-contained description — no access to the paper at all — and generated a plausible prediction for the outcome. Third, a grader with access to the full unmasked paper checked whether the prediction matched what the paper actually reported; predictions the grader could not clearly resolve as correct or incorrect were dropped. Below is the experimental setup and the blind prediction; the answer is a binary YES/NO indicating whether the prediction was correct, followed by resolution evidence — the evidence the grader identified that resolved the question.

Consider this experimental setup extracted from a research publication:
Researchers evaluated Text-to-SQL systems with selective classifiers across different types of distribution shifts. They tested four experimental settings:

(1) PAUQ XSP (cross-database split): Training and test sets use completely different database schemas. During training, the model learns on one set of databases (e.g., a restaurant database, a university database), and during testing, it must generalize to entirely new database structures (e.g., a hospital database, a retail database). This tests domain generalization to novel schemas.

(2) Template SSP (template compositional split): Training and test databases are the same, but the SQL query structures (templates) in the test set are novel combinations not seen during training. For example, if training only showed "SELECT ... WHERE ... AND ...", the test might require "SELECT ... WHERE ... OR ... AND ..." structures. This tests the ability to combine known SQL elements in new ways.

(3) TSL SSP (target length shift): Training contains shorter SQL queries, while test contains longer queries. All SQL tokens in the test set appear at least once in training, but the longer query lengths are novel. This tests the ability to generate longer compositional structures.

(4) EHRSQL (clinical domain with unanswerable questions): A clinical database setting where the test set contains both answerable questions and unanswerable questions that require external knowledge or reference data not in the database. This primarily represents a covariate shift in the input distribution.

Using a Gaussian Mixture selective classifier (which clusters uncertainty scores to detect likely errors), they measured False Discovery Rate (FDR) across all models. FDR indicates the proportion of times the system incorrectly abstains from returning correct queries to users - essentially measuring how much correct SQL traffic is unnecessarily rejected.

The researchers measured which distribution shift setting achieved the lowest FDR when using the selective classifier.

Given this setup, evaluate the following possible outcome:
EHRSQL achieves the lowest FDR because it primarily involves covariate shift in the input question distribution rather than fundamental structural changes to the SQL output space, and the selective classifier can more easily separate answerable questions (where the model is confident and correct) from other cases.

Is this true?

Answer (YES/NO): YES